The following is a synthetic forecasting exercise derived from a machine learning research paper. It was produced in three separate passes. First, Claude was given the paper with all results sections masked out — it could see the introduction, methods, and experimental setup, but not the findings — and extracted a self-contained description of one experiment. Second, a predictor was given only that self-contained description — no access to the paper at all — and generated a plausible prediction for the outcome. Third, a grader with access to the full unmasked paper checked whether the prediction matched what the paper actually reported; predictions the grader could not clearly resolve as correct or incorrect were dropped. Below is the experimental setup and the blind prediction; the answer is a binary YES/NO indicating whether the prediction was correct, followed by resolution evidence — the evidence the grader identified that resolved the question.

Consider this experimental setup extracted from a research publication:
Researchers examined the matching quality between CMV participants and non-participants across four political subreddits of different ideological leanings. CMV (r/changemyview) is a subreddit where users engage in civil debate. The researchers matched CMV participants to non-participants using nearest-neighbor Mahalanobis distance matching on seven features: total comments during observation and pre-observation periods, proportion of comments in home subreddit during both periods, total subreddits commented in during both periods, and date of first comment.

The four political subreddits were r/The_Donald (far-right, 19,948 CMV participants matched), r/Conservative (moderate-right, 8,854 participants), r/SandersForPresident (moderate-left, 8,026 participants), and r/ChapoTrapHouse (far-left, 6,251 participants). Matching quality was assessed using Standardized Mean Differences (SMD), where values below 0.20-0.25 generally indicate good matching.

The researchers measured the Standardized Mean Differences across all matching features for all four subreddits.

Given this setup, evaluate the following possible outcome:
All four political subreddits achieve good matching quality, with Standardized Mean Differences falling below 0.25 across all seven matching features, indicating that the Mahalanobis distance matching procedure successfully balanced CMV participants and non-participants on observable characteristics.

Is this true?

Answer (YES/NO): YES